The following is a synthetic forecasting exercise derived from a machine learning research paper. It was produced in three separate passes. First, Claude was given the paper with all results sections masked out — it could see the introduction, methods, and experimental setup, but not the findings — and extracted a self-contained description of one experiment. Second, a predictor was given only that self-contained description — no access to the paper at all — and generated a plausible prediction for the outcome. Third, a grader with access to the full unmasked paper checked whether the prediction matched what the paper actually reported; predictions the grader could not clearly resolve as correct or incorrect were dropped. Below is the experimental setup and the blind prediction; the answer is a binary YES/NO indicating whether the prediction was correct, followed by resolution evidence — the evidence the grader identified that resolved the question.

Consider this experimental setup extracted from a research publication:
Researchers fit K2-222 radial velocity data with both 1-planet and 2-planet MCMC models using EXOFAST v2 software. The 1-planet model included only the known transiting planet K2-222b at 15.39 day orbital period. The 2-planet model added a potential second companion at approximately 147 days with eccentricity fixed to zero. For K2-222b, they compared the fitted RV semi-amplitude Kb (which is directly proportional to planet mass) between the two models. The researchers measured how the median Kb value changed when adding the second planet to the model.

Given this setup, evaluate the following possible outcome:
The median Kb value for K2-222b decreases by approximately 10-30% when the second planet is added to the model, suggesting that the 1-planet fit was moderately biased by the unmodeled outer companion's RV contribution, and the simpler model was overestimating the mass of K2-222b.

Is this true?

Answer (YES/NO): YES